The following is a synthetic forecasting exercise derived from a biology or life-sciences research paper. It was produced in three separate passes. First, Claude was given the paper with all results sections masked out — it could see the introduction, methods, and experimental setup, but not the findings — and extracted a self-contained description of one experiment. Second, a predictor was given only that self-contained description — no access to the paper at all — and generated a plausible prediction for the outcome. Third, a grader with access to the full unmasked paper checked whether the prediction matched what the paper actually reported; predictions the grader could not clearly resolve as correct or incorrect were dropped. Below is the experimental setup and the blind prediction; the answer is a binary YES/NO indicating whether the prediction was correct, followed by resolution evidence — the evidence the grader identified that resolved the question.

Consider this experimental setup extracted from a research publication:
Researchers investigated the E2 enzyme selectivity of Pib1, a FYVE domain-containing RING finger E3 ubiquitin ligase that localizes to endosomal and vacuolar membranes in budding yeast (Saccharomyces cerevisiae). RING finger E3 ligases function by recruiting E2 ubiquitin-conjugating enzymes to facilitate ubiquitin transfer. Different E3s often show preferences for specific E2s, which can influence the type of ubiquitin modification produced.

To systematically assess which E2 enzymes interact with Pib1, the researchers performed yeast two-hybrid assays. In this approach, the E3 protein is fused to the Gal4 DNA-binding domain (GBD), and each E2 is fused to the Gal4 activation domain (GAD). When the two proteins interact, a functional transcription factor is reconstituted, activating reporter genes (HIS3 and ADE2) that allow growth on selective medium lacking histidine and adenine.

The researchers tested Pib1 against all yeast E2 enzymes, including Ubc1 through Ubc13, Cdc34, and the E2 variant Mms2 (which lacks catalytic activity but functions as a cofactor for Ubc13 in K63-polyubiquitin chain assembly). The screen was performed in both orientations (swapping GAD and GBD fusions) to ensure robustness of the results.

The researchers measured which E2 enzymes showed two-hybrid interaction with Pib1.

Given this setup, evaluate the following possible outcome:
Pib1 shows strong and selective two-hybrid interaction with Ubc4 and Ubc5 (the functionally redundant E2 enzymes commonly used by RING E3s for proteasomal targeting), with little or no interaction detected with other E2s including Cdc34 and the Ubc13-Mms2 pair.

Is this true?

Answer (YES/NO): NO